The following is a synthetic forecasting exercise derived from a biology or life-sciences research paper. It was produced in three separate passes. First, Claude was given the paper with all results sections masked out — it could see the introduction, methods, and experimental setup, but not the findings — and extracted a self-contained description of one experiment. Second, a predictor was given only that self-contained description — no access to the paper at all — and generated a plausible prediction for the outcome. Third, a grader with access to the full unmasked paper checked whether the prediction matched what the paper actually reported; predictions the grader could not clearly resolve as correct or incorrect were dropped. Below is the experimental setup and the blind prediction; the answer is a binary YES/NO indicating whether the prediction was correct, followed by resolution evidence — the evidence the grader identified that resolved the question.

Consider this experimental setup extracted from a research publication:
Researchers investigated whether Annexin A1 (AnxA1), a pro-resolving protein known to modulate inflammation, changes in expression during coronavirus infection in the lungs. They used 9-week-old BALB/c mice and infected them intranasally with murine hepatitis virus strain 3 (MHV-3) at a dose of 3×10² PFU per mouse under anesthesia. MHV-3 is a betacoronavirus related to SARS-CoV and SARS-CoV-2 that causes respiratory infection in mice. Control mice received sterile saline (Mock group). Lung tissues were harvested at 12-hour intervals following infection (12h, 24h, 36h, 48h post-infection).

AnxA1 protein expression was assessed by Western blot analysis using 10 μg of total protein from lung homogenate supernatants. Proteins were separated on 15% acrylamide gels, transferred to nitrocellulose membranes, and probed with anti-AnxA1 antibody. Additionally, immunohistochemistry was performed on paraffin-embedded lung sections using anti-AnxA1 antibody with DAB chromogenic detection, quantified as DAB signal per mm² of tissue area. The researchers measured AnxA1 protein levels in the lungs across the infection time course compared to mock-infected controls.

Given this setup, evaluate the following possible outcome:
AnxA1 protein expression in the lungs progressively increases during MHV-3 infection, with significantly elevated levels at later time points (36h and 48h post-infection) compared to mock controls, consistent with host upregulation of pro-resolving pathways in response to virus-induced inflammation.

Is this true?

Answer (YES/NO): NO